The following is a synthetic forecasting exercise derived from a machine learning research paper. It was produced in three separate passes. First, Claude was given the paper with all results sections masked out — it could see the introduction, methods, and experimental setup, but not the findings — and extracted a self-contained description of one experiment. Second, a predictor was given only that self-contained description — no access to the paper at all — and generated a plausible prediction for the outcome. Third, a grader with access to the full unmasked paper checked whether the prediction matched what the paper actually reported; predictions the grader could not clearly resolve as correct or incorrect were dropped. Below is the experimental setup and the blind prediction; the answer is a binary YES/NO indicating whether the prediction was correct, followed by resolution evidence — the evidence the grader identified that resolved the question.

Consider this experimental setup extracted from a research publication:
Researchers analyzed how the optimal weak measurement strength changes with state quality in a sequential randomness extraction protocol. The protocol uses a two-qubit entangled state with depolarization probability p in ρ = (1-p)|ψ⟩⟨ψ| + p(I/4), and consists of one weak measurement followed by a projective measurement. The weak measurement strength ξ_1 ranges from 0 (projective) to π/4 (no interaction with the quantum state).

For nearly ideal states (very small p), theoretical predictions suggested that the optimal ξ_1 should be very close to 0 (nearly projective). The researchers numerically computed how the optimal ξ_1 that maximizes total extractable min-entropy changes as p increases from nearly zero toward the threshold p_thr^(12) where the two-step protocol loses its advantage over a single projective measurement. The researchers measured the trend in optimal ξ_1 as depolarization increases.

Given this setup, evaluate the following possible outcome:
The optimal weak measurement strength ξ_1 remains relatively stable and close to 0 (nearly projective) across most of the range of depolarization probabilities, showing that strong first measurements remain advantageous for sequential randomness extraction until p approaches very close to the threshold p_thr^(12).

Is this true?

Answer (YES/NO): NO